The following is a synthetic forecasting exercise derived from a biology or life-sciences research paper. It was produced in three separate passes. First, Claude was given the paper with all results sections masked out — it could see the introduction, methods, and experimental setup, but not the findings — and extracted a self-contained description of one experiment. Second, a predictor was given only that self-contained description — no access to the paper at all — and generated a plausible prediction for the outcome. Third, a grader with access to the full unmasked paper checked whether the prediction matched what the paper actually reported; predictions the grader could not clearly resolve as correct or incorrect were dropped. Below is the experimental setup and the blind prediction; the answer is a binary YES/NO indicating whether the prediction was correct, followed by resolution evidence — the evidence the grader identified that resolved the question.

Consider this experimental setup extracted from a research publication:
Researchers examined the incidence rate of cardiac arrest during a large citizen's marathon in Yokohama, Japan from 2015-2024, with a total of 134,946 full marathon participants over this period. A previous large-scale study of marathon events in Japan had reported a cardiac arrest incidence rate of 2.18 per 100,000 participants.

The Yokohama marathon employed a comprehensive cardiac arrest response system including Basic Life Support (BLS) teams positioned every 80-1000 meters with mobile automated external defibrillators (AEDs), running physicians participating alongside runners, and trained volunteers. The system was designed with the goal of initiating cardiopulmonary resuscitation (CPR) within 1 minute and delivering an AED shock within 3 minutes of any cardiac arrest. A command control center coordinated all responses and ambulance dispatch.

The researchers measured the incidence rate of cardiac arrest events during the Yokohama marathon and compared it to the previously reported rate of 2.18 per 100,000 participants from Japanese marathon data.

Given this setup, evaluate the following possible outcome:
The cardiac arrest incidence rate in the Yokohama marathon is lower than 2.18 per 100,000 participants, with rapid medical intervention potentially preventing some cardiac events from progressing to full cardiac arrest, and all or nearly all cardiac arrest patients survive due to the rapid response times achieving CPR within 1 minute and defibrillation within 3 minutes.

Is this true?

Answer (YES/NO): NO